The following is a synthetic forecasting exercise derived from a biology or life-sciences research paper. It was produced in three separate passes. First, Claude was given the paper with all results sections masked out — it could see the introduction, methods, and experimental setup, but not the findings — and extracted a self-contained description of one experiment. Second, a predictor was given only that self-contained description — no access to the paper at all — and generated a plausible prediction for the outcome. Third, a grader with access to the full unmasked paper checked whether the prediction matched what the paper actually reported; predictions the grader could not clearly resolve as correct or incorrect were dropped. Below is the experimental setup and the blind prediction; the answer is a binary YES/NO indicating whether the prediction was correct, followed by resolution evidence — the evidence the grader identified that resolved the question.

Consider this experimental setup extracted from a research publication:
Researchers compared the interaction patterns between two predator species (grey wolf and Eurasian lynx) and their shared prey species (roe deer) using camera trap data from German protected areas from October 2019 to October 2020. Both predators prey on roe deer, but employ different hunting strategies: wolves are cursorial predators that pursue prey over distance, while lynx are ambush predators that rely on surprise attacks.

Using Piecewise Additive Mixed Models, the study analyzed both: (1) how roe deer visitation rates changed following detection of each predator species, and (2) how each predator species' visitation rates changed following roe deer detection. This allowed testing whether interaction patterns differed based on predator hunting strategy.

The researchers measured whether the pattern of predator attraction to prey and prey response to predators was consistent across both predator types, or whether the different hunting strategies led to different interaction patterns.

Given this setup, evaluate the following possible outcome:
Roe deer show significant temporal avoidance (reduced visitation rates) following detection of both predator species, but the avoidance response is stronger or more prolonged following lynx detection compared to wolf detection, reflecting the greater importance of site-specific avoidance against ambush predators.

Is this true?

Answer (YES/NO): NO